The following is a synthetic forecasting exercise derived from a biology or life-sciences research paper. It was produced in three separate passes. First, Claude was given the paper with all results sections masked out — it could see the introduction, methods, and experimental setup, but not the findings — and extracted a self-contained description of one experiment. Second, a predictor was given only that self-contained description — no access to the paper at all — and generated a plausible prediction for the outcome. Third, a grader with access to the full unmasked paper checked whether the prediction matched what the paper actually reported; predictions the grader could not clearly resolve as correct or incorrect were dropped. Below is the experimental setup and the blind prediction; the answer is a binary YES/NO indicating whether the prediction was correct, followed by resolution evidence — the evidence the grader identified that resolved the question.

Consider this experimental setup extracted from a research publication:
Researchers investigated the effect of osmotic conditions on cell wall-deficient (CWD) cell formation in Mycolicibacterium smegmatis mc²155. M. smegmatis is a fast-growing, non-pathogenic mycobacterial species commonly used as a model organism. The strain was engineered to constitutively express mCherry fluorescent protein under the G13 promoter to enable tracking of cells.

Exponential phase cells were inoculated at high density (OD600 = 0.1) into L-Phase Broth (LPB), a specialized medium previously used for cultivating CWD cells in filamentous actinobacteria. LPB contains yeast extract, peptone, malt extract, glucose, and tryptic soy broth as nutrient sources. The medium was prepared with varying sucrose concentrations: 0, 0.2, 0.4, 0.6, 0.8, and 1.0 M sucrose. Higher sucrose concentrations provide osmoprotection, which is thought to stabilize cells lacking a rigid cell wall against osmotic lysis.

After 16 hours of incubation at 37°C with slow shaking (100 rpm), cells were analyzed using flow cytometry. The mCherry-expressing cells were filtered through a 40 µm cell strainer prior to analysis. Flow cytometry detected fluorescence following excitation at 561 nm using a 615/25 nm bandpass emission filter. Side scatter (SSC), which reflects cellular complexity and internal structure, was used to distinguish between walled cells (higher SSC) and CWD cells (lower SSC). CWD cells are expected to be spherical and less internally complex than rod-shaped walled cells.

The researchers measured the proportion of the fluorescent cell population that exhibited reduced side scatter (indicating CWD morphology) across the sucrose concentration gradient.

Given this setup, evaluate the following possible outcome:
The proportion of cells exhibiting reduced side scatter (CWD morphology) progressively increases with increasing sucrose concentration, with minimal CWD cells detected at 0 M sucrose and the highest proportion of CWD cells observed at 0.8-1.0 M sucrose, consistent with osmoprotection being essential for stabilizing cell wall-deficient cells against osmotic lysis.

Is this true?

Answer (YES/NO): YES